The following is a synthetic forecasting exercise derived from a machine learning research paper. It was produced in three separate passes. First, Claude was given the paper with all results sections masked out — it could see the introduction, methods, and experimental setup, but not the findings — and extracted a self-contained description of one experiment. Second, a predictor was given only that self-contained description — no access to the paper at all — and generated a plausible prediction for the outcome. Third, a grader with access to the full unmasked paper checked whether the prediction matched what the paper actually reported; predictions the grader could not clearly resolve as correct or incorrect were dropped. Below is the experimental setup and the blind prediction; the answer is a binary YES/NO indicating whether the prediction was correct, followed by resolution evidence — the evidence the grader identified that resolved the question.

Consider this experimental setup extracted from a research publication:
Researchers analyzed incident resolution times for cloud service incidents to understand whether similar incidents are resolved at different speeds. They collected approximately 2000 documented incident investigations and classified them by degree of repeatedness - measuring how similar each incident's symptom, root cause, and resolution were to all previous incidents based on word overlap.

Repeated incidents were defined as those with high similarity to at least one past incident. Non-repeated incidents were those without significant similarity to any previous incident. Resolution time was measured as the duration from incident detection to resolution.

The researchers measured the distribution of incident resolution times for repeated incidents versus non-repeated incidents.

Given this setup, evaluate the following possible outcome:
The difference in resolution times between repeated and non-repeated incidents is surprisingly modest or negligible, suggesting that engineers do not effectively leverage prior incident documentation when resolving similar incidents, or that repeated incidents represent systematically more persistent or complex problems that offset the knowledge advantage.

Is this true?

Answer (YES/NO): YES